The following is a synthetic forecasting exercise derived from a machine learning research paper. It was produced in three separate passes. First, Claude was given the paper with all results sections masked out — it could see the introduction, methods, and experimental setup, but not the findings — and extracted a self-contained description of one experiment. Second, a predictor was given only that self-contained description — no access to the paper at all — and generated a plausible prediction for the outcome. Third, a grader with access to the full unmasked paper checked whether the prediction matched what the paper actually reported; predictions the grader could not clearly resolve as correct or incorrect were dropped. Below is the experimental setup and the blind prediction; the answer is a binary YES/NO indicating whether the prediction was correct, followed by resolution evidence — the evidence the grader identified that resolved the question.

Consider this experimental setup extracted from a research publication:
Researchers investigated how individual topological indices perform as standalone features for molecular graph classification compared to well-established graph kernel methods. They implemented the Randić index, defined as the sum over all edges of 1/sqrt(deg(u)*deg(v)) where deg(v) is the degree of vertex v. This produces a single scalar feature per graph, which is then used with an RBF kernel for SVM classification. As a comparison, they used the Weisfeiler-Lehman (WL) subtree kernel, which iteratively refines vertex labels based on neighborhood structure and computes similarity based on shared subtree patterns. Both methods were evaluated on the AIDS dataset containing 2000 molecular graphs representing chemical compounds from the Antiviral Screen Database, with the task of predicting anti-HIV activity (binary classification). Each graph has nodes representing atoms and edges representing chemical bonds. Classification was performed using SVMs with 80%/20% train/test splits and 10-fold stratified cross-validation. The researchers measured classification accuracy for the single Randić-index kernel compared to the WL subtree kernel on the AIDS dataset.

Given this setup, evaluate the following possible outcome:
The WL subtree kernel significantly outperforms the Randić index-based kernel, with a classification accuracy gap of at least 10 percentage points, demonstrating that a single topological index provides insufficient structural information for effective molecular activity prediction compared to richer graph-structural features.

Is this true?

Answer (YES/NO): NO